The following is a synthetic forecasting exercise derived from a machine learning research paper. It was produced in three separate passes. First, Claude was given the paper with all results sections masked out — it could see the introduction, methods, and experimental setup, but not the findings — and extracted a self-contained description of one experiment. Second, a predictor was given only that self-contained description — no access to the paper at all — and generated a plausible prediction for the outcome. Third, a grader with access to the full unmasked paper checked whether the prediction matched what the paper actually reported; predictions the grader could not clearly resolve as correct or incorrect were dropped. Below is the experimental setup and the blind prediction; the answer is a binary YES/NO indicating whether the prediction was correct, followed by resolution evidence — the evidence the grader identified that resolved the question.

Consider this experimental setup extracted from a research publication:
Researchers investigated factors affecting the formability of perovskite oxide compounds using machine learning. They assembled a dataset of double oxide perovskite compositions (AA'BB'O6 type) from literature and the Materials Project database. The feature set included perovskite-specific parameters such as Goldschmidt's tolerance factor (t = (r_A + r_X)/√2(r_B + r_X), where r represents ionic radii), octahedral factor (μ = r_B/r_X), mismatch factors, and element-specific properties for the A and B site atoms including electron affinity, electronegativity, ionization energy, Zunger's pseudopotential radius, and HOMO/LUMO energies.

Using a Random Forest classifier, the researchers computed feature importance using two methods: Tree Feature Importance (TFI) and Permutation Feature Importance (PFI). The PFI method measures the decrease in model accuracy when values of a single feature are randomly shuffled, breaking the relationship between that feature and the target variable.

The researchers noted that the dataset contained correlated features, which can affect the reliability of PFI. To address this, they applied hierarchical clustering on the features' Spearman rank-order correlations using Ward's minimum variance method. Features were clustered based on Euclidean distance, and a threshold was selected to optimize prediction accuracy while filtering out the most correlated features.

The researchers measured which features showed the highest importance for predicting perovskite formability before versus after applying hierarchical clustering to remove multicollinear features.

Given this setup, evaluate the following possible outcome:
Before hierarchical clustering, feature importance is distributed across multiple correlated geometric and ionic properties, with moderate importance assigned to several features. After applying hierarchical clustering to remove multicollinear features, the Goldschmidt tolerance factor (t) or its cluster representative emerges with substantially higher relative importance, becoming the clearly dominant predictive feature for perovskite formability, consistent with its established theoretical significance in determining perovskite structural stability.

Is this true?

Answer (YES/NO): NO